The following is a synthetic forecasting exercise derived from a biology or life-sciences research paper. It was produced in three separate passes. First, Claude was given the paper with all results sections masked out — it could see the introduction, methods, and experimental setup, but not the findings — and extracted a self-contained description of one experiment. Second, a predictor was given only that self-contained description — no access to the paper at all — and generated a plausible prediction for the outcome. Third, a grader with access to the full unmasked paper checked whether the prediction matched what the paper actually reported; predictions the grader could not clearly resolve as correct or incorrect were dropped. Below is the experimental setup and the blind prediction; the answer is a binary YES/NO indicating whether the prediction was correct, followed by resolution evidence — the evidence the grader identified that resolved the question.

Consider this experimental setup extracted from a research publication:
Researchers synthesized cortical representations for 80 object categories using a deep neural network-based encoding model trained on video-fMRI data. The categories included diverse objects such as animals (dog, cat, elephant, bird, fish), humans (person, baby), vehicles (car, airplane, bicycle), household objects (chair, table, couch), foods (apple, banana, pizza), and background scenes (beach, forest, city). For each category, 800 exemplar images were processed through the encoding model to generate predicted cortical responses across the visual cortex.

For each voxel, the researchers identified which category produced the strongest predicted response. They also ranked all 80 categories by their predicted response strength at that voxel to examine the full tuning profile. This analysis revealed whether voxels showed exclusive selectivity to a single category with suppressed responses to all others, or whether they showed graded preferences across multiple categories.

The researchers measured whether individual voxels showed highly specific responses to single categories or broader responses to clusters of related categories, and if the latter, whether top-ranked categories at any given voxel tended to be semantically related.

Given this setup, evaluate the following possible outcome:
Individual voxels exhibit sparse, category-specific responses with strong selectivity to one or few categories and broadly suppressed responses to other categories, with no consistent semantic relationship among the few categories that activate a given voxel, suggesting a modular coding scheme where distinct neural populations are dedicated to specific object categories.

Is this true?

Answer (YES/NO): NO